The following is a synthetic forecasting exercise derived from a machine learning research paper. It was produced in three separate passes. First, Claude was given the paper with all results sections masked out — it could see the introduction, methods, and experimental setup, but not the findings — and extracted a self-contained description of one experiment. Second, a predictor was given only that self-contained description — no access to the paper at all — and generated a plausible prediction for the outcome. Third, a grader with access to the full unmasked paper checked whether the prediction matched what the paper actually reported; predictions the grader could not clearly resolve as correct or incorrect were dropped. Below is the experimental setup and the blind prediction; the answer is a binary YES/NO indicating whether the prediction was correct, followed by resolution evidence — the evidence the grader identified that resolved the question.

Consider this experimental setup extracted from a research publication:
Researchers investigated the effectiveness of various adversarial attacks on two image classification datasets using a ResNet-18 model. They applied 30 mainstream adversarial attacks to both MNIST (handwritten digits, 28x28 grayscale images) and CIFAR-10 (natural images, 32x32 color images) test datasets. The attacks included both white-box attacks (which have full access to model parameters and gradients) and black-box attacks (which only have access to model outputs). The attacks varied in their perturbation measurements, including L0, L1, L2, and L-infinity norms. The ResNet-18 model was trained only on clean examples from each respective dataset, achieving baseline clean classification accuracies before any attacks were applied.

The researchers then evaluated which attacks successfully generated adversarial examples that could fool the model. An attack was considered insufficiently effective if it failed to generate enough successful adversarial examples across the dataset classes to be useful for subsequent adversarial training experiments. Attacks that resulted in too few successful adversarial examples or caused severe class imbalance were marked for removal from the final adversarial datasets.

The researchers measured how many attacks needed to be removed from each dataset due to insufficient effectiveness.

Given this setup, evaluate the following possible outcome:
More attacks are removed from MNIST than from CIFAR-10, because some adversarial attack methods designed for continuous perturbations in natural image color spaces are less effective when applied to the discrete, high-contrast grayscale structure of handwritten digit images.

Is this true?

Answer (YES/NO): YES